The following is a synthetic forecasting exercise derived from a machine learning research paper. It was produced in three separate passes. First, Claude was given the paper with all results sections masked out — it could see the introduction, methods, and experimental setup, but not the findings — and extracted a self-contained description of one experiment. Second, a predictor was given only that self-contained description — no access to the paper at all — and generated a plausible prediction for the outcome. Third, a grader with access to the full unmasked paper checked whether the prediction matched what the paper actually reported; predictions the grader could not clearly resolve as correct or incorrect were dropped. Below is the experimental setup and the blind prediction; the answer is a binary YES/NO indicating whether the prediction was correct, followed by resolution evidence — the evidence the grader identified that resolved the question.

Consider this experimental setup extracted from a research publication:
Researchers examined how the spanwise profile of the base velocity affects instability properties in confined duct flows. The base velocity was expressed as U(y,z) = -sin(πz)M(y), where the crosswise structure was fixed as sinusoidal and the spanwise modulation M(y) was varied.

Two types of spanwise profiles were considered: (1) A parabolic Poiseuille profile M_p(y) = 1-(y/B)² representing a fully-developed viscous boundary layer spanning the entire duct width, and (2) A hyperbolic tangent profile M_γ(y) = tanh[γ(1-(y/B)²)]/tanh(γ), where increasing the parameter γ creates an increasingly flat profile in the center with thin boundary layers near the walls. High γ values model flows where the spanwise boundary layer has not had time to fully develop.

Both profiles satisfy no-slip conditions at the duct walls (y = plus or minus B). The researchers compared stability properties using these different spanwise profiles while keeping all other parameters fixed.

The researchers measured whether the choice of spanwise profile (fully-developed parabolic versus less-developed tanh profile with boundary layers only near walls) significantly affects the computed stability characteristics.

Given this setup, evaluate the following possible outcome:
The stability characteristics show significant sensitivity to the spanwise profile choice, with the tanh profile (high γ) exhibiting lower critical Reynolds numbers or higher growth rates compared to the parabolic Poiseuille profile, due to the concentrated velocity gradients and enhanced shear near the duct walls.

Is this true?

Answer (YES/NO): NO